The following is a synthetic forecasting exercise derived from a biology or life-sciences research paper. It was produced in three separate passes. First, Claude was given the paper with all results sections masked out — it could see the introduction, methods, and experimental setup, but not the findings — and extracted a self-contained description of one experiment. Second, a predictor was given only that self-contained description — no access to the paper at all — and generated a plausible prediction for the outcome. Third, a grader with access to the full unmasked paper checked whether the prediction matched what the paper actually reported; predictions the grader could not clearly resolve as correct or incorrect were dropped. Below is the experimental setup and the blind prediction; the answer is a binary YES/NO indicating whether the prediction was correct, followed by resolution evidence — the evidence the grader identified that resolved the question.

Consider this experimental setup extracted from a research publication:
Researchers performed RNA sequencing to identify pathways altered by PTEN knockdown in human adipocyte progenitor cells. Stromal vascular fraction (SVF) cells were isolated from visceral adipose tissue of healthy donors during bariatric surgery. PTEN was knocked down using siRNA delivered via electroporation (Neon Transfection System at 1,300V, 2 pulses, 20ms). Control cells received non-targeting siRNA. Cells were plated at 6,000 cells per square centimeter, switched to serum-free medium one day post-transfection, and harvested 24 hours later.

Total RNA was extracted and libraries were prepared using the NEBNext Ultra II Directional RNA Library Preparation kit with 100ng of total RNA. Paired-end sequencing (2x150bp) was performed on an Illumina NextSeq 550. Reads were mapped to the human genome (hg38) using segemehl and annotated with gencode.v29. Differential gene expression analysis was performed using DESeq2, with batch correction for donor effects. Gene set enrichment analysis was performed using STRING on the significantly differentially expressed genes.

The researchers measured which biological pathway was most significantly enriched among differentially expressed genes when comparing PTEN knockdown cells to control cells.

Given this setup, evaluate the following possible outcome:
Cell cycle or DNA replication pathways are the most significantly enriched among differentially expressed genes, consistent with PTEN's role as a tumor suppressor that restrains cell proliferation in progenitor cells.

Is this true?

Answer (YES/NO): NO